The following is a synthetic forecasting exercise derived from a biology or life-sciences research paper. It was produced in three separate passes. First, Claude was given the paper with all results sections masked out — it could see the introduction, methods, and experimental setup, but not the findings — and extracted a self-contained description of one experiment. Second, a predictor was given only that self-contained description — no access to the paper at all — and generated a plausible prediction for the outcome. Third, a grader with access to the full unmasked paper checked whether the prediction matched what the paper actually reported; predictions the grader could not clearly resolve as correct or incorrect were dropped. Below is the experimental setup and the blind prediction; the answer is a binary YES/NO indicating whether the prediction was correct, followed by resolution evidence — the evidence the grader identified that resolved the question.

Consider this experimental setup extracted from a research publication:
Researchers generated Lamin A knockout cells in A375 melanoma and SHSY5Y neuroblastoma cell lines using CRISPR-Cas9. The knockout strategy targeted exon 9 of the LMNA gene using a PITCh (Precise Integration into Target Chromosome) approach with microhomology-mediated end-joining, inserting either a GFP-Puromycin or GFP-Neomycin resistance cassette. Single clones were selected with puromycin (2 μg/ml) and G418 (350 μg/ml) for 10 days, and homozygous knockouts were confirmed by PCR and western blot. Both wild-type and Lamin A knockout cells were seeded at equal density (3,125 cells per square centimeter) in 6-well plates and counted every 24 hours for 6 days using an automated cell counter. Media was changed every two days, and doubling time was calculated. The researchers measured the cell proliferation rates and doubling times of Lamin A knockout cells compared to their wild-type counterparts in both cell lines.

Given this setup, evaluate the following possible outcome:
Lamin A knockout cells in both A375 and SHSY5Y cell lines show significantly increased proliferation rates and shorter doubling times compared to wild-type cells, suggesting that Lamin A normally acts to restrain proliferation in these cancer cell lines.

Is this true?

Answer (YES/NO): NO